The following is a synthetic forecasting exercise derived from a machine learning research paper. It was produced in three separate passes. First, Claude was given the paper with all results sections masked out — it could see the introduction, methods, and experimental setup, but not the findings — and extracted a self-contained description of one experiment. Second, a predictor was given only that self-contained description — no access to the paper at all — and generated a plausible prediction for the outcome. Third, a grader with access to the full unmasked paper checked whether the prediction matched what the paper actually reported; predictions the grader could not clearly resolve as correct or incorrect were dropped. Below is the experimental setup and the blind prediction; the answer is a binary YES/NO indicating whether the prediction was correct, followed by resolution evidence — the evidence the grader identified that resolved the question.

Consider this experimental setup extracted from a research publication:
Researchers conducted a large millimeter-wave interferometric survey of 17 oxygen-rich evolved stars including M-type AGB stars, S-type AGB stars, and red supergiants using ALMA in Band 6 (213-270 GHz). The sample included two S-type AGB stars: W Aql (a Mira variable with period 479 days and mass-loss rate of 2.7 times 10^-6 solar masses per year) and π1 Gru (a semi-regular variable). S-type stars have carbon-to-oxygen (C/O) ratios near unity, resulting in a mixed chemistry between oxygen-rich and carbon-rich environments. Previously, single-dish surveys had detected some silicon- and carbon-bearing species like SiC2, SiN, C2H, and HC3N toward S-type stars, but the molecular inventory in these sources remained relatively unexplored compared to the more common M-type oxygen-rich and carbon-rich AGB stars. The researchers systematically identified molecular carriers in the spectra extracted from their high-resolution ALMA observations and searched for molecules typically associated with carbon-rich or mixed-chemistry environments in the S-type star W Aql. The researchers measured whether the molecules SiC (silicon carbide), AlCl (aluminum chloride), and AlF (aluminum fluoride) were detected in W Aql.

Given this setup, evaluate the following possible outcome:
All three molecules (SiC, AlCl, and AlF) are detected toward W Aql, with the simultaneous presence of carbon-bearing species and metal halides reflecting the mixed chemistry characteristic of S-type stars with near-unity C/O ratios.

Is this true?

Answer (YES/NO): YES